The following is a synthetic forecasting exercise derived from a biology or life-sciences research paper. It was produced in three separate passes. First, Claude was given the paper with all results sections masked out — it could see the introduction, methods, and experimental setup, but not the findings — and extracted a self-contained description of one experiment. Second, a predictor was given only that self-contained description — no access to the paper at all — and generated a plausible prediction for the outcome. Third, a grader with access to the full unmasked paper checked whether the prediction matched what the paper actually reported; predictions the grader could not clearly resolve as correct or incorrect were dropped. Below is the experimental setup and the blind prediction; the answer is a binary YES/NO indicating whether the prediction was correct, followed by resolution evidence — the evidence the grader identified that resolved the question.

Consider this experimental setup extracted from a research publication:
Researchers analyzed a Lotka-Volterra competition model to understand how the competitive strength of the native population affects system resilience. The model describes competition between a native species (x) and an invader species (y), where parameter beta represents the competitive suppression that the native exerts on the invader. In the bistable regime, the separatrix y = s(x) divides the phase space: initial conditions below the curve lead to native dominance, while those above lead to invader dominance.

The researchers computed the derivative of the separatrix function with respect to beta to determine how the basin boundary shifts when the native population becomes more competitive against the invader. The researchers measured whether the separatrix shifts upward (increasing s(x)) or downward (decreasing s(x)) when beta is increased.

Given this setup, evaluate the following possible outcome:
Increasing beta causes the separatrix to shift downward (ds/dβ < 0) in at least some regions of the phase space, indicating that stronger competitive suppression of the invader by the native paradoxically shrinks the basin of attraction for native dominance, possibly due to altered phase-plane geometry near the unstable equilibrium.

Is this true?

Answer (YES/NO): NO